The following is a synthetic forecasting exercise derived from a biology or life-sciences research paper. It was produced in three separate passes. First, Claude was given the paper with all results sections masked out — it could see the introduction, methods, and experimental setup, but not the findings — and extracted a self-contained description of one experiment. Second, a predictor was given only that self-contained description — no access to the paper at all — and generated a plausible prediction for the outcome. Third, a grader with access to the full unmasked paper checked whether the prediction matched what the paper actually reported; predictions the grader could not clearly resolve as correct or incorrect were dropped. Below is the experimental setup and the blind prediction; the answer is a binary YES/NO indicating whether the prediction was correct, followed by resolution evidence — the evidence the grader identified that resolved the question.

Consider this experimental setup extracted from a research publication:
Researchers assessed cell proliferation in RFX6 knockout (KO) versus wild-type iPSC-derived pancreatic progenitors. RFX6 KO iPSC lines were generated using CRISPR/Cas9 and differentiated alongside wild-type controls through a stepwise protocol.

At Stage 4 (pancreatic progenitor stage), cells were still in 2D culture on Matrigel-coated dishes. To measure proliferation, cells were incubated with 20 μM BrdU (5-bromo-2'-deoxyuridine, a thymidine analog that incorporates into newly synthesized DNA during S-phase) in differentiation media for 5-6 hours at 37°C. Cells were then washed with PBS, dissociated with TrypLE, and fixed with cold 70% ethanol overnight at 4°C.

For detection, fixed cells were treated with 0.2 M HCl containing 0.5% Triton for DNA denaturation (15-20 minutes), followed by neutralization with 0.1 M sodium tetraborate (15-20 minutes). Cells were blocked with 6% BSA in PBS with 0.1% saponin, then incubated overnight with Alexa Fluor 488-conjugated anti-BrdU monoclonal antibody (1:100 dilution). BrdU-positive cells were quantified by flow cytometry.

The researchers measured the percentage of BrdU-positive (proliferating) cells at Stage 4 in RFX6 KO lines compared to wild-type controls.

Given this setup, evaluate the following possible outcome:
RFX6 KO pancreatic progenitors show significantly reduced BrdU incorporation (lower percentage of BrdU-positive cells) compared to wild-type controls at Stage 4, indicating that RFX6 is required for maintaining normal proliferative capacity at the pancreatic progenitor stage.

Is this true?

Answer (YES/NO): NO